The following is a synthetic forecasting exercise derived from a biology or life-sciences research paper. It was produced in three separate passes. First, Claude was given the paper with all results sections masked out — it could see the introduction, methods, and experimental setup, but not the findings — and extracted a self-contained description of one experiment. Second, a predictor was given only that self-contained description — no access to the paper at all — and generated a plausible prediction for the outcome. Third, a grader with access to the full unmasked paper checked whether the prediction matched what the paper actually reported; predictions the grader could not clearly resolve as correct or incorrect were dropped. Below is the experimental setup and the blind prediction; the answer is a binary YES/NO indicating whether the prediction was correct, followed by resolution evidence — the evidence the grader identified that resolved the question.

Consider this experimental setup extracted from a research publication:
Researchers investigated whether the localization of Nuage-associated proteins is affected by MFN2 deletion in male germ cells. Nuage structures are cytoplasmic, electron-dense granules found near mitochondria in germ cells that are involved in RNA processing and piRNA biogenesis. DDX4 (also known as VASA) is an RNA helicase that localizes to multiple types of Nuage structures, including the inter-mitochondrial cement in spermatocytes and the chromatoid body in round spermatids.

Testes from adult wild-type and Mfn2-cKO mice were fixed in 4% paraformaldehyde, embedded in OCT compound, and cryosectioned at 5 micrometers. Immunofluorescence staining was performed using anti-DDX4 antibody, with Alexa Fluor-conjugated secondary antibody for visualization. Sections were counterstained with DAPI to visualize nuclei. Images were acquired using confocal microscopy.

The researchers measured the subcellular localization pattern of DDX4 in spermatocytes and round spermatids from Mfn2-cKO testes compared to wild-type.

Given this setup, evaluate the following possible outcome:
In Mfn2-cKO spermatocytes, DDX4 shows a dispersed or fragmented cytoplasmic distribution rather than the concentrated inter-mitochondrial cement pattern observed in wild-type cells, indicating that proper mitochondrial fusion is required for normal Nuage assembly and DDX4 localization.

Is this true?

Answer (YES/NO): YES